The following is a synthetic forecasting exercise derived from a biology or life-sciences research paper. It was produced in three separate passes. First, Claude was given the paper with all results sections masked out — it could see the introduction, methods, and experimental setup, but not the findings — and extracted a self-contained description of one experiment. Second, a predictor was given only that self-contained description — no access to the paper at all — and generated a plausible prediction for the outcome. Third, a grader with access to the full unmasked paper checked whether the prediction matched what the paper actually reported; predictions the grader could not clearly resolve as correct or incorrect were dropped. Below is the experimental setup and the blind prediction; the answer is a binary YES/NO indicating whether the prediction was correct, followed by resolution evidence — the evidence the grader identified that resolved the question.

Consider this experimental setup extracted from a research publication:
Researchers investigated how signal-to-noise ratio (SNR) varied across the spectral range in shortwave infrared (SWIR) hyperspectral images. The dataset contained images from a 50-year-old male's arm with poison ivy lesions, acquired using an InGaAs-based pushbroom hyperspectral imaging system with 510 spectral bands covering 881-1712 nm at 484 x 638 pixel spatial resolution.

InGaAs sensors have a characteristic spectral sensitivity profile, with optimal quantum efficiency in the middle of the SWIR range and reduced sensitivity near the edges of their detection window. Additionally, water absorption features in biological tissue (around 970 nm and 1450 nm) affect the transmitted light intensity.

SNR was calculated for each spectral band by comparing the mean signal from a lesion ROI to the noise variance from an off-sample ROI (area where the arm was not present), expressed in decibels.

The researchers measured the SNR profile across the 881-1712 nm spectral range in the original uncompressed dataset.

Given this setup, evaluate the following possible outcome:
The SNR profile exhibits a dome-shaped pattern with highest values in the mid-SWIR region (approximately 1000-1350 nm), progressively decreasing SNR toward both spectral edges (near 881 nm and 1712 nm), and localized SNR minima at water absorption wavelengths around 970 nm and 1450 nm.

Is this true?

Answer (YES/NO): NO